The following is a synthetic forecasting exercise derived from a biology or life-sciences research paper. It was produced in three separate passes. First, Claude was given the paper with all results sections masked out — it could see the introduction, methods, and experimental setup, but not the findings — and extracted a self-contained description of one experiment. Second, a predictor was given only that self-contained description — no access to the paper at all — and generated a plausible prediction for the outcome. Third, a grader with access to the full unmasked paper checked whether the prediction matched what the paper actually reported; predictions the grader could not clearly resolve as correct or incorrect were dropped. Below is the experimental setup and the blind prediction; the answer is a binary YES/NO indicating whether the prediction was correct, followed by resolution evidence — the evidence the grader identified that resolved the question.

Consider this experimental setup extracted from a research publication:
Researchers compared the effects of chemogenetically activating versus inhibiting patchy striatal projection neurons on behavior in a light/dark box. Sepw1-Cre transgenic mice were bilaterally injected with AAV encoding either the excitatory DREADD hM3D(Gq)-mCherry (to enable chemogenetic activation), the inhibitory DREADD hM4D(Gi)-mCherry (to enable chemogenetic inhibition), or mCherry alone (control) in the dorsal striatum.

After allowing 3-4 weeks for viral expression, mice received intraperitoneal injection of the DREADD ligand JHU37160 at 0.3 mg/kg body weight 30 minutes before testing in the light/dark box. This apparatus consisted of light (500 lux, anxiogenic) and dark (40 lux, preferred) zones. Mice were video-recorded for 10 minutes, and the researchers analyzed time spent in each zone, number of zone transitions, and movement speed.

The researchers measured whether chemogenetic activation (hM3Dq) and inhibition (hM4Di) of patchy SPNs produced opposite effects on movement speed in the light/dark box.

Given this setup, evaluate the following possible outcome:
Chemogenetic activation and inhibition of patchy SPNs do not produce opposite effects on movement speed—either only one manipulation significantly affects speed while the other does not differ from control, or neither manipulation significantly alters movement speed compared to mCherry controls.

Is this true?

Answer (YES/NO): YES